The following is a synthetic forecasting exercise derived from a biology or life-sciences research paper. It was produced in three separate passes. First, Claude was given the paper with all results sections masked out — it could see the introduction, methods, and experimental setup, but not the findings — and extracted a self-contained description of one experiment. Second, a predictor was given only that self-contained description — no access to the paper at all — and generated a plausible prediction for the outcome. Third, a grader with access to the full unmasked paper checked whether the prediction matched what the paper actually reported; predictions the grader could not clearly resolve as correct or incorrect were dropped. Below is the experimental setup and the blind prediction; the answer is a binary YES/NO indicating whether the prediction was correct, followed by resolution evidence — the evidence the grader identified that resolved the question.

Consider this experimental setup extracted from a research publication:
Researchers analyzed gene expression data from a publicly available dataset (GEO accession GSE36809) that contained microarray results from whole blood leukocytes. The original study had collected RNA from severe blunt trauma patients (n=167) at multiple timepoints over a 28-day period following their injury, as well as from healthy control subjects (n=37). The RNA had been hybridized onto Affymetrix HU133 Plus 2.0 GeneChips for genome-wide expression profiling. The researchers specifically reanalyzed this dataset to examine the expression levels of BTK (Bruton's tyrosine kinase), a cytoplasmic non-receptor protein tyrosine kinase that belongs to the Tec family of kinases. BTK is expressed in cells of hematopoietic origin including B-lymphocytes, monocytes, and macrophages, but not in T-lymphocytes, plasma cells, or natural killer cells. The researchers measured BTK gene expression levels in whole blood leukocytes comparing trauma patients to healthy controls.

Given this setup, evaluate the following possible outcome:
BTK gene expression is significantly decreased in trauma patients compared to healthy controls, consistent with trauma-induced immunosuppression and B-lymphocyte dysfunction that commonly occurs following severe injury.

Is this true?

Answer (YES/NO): NO